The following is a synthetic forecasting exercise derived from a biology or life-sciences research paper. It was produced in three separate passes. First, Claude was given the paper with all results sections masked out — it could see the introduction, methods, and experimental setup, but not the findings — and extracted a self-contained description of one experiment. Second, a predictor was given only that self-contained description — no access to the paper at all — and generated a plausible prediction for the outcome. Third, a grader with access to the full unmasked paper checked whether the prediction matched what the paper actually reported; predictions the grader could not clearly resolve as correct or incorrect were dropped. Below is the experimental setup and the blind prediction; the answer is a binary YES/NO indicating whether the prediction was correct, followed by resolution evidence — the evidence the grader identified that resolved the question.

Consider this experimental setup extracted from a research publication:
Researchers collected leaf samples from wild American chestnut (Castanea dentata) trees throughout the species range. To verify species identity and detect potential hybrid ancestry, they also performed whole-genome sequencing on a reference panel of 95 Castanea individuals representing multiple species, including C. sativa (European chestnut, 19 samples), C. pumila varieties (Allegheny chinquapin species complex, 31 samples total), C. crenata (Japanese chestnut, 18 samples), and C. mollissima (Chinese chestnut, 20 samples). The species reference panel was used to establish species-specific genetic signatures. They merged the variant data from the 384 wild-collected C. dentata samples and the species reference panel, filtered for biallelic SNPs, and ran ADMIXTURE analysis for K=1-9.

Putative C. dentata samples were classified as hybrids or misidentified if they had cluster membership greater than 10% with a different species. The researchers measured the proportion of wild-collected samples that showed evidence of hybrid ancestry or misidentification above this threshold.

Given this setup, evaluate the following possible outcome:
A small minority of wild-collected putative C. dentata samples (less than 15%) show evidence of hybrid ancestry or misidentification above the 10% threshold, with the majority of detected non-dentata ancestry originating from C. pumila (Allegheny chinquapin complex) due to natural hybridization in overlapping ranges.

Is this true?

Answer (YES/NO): NO